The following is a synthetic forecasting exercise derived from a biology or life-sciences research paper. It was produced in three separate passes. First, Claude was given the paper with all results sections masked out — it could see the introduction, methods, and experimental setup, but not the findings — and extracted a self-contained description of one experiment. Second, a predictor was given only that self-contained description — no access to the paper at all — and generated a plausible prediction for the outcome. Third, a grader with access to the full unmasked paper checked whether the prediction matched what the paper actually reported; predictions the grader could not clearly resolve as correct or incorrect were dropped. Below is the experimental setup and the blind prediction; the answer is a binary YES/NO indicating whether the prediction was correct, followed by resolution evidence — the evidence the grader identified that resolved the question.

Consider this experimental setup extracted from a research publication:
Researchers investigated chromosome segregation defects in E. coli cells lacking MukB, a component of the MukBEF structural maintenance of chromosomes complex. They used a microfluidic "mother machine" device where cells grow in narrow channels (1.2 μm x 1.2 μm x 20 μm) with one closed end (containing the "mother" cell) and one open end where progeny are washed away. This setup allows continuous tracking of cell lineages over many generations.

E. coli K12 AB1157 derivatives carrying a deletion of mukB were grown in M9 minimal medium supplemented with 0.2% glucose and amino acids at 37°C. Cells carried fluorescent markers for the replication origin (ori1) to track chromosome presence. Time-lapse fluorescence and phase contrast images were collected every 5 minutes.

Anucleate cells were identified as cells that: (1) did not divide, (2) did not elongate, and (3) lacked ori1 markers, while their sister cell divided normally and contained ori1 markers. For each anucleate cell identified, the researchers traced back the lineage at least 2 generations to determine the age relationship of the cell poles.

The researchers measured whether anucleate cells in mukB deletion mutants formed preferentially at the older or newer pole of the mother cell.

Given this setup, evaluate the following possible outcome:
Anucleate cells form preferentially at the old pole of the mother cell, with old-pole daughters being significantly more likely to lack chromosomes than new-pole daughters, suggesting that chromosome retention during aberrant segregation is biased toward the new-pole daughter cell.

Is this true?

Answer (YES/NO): NO